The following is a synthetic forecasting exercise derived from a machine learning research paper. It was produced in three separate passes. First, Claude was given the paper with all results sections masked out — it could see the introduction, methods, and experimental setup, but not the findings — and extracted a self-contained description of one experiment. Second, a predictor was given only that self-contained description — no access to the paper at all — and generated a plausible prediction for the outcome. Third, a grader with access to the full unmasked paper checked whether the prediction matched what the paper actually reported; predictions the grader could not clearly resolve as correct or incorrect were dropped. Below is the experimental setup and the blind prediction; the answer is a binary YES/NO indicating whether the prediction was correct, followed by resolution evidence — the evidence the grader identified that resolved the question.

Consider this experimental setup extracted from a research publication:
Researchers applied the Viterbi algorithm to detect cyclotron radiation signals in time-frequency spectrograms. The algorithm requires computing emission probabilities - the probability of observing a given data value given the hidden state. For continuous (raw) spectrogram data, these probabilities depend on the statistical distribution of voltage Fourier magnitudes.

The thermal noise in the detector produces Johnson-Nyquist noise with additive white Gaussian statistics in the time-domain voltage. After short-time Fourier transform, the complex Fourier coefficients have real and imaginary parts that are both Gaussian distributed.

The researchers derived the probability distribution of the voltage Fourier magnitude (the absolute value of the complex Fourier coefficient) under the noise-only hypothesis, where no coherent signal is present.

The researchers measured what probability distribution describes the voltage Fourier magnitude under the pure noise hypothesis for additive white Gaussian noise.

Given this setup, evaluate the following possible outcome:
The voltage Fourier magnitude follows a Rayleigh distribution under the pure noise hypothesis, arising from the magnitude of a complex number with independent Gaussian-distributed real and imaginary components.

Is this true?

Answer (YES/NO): YES